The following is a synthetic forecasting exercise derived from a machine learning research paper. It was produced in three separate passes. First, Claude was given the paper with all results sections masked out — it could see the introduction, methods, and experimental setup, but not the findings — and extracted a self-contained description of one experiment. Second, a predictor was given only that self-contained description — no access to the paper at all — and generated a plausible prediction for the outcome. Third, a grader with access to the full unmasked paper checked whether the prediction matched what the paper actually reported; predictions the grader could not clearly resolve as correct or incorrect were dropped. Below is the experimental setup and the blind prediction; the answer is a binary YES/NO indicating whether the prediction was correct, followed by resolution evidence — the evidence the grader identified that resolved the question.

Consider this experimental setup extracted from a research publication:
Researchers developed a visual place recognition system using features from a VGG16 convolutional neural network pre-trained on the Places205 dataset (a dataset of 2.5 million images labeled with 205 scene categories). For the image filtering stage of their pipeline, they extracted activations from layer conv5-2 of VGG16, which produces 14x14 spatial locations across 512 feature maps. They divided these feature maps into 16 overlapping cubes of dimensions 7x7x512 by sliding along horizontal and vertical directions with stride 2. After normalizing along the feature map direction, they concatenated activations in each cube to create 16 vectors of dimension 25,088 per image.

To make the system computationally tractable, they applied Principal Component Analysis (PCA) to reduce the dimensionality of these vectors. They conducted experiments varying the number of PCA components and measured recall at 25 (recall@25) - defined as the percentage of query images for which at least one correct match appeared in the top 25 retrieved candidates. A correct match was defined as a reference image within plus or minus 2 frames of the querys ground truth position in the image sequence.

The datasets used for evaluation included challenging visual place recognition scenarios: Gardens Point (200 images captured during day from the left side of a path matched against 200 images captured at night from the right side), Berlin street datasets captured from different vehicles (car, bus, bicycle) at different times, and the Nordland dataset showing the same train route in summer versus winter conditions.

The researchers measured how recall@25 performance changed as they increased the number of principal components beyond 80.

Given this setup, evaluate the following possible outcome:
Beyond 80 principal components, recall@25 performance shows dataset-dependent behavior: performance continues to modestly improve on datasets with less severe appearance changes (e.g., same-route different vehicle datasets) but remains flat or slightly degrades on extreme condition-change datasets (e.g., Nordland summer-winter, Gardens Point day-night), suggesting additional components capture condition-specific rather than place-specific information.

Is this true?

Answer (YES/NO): NO